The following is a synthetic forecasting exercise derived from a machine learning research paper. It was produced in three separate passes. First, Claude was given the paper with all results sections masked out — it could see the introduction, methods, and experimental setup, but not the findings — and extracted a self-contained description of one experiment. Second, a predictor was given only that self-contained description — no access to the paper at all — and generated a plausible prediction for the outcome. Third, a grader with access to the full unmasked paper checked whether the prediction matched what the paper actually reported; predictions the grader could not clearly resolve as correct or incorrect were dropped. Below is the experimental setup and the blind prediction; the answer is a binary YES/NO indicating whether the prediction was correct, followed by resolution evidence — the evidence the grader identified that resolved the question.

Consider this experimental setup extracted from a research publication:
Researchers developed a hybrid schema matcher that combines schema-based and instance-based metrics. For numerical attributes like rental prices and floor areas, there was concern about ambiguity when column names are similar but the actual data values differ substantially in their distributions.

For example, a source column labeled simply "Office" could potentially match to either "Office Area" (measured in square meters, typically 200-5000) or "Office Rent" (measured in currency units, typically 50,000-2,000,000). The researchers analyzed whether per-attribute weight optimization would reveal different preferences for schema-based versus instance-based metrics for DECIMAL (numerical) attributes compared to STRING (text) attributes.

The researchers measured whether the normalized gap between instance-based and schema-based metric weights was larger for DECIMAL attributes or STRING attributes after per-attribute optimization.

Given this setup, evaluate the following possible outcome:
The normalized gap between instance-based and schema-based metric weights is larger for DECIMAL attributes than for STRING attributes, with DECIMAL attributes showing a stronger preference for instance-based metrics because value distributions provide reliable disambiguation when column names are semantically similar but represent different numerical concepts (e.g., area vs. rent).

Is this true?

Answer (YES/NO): YES